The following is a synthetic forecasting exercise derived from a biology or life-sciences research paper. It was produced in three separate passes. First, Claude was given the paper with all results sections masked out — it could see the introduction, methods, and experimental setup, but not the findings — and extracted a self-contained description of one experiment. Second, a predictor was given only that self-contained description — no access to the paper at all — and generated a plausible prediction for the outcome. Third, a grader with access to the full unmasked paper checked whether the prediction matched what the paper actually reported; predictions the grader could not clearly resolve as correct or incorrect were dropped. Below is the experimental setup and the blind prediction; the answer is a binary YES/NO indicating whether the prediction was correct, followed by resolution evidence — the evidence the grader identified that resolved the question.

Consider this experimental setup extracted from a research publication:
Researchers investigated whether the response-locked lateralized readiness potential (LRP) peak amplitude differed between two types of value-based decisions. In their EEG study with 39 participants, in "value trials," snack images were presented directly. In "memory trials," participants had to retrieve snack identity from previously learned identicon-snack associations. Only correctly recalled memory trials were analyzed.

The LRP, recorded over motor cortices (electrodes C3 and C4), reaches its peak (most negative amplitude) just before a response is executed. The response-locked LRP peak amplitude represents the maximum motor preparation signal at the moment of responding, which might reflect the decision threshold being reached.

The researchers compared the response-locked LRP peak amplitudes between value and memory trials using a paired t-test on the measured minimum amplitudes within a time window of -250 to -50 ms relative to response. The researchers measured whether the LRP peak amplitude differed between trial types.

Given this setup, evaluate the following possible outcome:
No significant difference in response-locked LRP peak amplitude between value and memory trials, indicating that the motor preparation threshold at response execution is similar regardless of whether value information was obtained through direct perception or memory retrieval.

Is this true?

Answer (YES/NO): YES